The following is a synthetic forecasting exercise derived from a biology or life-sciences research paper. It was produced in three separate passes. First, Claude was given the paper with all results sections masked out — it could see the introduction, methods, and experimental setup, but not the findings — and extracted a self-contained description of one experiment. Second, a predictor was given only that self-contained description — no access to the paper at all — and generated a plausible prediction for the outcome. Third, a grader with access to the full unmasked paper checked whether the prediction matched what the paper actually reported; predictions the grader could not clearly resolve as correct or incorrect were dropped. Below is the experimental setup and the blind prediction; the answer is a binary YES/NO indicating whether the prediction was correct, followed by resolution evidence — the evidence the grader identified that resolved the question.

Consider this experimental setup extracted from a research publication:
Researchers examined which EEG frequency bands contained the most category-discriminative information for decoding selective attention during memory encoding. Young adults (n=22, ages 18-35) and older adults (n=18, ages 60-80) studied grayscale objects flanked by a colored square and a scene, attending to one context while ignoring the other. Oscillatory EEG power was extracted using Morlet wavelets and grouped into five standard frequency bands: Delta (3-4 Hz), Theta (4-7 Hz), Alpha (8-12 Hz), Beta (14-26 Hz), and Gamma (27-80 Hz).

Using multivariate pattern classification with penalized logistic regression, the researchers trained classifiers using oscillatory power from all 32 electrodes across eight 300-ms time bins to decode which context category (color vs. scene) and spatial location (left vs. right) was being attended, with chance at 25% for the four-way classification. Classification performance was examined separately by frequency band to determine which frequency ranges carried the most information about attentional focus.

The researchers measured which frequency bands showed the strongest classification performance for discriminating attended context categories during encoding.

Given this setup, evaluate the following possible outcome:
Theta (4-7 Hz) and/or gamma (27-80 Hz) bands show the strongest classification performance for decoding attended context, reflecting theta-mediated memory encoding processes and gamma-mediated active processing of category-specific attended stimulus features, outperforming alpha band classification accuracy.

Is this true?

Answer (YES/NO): NO